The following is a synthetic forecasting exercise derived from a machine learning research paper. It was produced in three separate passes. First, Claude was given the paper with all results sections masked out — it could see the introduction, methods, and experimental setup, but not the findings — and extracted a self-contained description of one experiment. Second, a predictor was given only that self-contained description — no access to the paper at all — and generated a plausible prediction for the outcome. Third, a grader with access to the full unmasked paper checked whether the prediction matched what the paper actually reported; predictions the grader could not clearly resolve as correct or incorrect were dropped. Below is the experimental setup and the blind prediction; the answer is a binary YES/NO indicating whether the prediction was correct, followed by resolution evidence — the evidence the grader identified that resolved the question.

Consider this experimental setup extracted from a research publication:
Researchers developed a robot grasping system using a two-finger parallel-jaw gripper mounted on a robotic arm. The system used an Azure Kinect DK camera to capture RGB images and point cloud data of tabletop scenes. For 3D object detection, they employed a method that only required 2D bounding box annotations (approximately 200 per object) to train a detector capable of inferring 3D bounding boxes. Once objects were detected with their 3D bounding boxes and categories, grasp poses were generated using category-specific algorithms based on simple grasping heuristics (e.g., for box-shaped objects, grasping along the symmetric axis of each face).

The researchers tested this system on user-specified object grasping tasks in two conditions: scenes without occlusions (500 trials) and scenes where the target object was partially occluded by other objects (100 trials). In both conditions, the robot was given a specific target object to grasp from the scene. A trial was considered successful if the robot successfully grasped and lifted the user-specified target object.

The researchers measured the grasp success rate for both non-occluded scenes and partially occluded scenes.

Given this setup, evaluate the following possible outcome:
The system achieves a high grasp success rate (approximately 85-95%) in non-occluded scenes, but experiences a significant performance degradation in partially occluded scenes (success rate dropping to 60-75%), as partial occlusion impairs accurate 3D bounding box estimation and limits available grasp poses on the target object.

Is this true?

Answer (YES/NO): NO